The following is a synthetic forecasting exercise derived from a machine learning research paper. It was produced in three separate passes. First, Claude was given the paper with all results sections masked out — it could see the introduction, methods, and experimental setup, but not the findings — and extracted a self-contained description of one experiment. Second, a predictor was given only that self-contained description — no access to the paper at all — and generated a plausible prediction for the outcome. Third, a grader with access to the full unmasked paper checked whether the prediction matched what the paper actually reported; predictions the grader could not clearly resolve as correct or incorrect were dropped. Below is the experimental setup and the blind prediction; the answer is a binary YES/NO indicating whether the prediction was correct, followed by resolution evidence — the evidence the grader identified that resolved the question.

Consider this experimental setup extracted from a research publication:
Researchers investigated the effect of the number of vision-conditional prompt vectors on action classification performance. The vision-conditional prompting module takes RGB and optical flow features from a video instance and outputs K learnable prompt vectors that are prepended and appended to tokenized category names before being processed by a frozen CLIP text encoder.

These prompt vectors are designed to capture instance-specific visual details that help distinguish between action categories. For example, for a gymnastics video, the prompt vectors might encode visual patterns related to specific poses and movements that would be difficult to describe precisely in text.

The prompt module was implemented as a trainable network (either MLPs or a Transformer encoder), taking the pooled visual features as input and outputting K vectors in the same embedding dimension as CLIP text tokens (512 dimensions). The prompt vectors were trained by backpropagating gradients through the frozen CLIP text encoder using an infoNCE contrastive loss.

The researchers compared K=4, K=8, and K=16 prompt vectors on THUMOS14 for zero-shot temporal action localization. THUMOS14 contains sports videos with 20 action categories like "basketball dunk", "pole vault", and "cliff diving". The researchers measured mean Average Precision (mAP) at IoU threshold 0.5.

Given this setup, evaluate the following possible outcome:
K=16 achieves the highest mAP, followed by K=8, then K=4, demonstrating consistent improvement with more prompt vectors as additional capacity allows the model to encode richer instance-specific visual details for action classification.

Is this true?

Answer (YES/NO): NO